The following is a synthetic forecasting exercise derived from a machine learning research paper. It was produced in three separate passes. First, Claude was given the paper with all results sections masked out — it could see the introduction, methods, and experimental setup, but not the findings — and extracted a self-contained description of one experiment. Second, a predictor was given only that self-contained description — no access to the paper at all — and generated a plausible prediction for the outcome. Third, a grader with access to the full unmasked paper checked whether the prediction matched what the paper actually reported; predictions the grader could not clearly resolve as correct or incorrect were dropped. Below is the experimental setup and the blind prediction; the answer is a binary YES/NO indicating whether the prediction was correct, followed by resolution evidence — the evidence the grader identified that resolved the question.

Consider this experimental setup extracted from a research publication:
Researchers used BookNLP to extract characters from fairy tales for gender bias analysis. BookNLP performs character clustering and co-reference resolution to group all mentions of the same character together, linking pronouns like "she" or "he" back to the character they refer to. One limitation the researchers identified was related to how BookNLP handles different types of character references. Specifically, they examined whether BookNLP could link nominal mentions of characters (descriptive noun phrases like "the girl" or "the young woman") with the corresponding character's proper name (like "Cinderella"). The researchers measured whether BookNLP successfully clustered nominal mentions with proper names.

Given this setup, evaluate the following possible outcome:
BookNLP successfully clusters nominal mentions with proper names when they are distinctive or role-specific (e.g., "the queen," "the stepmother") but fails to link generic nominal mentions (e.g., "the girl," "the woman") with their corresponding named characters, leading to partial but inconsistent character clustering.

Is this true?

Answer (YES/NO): NO